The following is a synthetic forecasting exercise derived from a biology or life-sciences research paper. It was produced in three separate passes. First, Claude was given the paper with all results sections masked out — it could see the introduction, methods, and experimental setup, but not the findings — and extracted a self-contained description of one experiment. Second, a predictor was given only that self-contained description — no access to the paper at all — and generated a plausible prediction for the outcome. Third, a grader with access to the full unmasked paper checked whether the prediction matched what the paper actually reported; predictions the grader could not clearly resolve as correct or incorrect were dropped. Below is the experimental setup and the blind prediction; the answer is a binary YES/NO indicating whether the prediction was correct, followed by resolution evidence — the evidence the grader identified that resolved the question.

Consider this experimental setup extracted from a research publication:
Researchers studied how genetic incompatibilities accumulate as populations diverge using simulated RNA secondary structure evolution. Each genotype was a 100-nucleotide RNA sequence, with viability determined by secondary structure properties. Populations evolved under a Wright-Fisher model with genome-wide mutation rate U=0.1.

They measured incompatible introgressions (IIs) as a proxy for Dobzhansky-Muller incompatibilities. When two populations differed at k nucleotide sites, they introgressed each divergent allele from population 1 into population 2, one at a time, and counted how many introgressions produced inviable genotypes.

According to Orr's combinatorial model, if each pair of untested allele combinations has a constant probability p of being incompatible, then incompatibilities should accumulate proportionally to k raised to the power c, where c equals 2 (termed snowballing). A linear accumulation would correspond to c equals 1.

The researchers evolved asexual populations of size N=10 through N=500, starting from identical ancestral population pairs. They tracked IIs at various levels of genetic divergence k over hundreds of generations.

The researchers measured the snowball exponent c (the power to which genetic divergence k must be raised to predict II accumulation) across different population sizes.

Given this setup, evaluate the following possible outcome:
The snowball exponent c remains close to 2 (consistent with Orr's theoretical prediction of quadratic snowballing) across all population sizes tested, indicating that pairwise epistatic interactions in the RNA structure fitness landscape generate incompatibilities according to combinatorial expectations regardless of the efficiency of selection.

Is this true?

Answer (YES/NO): NO